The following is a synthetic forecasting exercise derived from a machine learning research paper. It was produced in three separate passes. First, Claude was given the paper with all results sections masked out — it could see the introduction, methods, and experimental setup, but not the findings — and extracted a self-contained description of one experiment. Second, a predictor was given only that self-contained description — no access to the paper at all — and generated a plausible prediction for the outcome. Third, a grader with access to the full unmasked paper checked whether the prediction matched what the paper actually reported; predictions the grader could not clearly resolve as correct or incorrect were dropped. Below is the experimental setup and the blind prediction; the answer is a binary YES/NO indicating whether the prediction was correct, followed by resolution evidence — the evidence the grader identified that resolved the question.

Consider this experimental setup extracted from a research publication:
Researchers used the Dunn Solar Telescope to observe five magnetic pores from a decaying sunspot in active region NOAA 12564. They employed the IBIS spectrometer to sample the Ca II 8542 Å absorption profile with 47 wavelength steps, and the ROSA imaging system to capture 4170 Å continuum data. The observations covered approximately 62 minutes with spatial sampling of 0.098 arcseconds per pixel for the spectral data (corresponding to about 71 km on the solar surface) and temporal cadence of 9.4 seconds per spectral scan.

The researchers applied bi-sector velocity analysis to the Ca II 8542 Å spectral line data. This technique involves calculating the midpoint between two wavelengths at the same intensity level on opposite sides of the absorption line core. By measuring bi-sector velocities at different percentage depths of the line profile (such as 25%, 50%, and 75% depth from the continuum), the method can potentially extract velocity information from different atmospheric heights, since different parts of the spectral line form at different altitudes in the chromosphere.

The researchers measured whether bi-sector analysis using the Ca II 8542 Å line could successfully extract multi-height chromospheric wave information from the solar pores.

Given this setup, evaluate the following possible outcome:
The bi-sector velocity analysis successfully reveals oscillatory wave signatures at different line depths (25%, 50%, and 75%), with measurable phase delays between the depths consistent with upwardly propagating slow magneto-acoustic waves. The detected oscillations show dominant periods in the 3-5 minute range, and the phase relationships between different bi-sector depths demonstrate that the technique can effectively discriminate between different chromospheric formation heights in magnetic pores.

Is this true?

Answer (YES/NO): NO